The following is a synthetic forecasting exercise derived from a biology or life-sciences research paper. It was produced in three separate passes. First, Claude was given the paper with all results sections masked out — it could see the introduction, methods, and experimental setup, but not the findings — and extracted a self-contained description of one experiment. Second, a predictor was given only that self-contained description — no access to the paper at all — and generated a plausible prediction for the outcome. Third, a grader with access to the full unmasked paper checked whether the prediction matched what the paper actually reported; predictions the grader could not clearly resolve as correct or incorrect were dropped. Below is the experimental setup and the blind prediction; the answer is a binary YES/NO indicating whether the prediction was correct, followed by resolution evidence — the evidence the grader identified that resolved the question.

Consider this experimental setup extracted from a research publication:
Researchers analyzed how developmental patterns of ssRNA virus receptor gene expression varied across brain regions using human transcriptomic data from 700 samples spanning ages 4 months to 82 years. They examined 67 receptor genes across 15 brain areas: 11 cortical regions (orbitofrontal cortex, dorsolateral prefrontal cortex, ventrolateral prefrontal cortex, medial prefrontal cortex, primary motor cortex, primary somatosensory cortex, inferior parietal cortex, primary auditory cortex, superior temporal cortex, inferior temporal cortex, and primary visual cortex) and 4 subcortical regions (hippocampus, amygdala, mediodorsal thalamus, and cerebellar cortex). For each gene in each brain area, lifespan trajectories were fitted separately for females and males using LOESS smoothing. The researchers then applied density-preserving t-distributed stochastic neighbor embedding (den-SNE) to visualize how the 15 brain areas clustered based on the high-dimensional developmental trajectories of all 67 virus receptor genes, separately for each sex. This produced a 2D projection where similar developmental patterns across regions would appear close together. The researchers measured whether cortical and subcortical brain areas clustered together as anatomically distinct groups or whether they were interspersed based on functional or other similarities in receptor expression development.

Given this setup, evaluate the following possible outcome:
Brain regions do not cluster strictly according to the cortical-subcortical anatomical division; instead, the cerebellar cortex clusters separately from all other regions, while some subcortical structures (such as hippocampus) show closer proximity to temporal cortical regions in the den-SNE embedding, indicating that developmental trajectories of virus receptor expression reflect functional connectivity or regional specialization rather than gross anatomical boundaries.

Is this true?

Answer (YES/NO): NO